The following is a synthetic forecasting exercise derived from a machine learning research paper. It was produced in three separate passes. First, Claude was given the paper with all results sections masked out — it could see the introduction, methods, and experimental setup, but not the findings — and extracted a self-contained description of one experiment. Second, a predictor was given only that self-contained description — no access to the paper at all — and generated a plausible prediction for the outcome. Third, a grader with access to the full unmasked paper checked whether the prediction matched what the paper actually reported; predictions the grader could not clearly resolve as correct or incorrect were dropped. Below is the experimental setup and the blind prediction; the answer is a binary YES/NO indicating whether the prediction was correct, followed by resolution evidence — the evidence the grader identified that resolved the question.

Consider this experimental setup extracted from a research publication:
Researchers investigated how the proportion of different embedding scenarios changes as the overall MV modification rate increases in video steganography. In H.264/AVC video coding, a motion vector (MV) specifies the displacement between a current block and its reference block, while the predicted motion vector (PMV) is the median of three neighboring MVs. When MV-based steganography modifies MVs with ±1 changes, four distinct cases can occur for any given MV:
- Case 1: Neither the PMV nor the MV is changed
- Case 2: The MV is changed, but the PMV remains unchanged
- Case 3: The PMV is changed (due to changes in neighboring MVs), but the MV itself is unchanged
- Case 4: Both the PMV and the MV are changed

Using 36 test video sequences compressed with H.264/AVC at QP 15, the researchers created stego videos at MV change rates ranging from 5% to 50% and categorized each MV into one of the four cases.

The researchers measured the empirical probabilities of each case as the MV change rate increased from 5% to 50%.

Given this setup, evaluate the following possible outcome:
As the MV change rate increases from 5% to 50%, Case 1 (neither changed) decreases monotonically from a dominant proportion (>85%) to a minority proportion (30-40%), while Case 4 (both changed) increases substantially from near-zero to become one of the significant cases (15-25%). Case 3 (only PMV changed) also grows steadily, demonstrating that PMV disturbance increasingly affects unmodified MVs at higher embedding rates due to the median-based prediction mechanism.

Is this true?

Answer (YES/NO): YES